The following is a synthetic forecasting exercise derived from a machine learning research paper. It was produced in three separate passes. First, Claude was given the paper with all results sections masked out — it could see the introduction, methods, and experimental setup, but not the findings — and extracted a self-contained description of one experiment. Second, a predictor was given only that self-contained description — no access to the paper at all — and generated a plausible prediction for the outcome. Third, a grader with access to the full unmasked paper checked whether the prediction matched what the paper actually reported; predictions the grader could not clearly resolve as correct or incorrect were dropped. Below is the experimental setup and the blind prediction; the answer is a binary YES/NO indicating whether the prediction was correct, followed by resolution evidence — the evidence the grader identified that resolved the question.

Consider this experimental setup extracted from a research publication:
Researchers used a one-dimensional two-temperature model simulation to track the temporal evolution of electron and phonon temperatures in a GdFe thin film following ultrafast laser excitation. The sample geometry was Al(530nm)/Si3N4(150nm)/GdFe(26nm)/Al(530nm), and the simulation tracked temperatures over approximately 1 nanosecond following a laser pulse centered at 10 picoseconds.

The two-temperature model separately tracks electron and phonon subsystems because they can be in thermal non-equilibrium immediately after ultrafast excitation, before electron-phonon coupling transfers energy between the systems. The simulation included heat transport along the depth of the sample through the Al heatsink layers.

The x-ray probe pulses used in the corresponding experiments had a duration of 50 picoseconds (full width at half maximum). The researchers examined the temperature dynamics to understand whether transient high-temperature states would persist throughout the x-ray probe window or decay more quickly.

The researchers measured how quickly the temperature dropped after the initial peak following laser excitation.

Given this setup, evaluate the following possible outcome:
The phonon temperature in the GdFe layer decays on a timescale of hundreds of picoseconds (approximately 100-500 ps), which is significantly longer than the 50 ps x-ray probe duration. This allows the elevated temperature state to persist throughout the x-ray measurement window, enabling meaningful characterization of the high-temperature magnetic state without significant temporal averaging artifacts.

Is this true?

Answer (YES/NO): NO